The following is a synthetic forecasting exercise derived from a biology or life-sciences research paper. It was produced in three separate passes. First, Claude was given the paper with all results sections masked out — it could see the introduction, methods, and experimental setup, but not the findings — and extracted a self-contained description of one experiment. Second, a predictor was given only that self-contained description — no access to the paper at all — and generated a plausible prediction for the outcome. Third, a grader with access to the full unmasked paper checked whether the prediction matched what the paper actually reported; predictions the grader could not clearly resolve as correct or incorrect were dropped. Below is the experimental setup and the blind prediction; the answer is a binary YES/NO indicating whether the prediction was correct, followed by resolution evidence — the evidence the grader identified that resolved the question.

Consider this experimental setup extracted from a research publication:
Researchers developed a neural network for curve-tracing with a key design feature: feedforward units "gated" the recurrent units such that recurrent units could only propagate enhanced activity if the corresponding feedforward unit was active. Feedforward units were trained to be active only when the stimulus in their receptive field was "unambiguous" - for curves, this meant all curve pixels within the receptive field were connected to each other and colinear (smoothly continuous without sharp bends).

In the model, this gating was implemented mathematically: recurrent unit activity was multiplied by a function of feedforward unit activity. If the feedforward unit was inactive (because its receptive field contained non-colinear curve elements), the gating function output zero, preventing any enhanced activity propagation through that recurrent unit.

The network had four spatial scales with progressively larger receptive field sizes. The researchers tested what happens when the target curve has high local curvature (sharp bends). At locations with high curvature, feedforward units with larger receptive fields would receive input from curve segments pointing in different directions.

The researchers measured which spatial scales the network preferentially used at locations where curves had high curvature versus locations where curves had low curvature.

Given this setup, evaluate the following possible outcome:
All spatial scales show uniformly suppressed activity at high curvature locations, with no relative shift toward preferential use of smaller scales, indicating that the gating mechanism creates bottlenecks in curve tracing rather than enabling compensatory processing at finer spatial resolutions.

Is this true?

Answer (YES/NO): NO